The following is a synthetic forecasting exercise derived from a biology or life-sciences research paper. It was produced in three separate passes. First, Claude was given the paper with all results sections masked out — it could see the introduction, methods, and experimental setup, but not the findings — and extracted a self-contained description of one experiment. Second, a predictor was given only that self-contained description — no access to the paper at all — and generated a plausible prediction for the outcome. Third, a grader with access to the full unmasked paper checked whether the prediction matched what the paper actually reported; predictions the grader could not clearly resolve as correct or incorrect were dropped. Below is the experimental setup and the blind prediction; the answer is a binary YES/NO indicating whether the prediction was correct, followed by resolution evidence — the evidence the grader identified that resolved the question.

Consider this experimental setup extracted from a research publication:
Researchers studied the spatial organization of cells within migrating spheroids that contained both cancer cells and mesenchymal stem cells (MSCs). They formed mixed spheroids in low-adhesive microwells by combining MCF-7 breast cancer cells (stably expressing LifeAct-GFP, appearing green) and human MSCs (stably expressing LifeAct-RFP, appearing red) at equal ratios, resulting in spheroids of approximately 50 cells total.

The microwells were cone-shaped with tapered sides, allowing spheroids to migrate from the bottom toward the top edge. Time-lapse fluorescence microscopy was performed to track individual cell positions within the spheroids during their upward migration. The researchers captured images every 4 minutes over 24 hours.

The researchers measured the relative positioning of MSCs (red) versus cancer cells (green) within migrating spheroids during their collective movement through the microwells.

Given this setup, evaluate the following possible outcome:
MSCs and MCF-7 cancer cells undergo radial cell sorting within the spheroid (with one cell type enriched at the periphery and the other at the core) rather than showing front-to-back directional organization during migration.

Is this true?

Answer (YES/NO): NO